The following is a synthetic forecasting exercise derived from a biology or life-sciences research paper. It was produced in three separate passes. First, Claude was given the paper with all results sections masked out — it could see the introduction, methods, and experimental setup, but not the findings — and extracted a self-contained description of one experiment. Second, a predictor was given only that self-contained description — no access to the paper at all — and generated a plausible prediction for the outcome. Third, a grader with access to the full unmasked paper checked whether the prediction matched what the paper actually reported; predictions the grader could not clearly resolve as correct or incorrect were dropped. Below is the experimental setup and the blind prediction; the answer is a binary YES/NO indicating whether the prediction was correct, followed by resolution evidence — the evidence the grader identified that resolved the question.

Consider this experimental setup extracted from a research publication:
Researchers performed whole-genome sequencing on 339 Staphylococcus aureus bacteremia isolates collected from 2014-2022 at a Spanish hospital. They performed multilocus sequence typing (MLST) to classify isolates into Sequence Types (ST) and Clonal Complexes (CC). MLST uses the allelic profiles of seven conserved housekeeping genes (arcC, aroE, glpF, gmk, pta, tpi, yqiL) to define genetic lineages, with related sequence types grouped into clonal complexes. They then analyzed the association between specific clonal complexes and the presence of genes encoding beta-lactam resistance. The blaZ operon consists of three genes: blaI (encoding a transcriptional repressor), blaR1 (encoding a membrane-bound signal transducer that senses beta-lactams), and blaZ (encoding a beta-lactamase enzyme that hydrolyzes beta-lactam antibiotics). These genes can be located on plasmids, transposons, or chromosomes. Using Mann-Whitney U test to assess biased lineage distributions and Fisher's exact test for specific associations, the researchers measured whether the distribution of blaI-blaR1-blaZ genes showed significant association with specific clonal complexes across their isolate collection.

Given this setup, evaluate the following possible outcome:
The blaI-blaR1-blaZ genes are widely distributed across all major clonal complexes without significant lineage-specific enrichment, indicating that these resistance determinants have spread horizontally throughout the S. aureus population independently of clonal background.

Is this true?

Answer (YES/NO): NO